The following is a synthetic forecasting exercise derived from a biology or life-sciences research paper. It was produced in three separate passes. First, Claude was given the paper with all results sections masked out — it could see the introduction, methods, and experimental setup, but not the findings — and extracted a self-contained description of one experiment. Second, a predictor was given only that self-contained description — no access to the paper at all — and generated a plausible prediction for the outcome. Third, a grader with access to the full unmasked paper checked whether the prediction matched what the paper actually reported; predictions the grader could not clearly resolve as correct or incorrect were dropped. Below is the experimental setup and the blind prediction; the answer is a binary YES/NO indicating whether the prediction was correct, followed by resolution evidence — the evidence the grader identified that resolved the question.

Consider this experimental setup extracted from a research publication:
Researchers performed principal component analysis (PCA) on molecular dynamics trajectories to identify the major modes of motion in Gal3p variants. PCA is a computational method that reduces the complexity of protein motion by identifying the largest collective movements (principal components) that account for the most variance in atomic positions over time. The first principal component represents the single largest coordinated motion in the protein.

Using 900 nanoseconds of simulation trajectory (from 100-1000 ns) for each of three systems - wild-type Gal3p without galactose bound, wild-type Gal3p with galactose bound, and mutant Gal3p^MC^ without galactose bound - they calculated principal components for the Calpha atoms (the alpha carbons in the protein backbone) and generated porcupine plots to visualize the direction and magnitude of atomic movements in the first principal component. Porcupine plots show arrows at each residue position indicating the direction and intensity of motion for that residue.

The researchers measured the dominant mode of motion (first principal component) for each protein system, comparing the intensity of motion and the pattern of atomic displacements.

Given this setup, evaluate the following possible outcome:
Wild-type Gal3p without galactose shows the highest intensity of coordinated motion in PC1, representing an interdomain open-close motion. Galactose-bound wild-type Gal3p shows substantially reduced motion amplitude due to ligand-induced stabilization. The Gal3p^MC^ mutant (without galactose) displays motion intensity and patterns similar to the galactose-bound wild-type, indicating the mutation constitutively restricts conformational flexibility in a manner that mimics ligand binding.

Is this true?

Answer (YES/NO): YES